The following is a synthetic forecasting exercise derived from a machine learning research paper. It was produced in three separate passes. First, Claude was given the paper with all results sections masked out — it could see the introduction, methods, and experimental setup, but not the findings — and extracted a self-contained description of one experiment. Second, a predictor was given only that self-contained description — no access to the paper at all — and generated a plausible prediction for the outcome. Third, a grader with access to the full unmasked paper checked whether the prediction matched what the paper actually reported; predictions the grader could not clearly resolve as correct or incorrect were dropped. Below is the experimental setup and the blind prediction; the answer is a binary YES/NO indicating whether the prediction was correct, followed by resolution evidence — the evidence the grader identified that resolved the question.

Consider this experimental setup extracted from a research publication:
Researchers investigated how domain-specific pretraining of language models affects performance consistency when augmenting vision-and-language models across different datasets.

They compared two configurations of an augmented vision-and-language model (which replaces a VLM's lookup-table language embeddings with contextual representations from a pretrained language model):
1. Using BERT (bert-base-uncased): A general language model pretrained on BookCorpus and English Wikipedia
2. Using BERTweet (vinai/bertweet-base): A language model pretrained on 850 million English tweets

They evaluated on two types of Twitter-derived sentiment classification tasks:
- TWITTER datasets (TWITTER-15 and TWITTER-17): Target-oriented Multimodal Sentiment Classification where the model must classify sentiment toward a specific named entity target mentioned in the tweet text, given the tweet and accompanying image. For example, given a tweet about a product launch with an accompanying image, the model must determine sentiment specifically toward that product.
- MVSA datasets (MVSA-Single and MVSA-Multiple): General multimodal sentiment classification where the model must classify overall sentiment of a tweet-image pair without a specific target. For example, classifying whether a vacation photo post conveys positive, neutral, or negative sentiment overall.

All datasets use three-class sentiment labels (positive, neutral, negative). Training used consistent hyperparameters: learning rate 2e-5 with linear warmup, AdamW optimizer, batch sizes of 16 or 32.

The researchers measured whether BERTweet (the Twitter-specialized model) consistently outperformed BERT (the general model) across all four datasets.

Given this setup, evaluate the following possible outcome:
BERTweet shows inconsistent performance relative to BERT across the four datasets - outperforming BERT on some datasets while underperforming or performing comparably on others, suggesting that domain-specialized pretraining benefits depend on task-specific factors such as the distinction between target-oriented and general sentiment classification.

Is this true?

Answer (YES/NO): YES